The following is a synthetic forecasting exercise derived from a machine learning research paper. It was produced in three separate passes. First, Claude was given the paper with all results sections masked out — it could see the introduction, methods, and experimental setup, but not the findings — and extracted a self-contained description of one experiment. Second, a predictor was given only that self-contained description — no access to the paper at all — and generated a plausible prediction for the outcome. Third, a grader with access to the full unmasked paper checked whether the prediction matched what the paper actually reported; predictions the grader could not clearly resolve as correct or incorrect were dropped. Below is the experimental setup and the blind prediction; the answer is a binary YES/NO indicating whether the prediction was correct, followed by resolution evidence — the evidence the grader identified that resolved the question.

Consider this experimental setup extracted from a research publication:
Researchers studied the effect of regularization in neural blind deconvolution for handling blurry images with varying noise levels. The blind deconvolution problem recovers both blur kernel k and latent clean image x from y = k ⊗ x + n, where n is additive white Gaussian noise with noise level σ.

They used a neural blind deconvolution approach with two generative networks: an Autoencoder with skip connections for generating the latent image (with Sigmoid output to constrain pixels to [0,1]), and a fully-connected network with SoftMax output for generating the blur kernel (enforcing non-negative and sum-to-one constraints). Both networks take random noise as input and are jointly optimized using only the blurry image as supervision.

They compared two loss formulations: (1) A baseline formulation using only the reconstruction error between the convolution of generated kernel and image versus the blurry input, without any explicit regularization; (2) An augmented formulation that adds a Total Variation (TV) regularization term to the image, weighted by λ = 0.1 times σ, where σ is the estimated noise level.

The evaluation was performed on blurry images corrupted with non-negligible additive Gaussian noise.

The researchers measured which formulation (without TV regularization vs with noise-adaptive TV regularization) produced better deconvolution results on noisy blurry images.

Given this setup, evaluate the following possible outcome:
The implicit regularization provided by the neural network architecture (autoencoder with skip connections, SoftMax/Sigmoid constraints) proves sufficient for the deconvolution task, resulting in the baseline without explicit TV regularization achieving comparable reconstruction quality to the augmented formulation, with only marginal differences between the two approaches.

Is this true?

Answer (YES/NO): NO